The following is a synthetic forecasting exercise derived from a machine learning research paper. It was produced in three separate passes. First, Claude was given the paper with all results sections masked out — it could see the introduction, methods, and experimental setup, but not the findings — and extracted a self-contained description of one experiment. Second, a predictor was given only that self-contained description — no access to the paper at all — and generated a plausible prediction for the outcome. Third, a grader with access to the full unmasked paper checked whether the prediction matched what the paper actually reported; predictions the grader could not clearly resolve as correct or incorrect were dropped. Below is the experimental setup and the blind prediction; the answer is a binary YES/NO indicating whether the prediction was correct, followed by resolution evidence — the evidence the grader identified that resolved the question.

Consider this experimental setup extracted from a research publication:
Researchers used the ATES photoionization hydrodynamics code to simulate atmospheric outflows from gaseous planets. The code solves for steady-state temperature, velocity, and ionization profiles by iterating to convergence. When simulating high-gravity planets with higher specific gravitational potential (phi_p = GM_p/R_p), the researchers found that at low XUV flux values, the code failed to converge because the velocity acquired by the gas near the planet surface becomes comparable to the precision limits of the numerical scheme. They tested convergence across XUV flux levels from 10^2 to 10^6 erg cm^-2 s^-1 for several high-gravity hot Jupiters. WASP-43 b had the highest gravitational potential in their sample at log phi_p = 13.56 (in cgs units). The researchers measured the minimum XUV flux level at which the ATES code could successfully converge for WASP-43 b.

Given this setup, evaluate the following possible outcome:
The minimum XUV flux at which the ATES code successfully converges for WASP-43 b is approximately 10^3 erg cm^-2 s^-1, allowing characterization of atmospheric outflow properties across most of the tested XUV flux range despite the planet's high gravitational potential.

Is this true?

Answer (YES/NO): NO